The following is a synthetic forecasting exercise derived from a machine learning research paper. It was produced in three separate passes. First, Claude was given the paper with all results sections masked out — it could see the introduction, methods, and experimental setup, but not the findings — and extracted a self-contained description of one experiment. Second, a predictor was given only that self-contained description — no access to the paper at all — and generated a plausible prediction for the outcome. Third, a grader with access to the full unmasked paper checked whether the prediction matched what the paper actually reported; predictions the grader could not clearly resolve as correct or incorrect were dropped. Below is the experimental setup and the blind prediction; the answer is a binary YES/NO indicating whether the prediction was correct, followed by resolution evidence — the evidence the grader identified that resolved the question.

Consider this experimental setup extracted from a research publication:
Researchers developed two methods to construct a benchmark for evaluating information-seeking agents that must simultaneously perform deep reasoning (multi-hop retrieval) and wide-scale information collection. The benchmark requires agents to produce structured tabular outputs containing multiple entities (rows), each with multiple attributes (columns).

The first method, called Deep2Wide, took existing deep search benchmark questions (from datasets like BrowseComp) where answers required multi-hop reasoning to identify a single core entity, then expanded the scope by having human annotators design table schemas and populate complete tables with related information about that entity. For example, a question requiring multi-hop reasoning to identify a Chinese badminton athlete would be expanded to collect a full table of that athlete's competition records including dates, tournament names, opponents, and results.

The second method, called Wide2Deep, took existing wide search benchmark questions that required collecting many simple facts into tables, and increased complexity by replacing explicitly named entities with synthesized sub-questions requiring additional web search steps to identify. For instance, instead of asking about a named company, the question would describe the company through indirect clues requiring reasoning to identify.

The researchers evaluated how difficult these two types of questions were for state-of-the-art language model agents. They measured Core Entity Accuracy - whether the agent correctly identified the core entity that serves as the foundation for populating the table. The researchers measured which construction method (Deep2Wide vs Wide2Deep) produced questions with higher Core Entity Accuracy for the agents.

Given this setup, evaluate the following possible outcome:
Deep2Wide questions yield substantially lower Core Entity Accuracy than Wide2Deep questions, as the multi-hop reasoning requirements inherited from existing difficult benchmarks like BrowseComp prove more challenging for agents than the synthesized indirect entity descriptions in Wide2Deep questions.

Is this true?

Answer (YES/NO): YES